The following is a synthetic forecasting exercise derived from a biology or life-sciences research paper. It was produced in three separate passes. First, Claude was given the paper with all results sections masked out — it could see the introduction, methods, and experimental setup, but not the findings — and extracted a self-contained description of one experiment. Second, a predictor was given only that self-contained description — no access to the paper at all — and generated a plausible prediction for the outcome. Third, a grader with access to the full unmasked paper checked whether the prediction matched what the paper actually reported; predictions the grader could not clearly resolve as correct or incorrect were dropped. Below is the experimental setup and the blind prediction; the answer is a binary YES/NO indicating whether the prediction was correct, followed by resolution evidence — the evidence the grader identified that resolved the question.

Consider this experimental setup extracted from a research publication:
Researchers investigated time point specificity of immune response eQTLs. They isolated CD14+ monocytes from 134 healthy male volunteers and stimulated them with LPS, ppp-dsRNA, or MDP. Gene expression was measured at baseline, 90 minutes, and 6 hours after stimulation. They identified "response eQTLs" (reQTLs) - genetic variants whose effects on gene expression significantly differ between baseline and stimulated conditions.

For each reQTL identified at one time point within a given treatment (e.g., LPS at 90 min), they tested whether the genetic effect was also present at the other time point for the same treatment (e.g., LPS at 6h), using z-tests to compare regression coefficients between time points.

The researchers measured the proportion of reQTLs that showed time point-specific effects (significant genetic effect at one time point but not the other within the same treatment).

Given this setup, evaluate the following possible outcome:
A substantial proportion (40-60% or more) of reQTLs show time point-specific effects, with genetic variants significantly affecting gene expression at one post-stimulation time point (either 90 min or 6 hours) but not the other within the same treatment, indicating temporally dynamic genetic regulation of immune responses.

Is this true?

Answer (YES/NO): NO